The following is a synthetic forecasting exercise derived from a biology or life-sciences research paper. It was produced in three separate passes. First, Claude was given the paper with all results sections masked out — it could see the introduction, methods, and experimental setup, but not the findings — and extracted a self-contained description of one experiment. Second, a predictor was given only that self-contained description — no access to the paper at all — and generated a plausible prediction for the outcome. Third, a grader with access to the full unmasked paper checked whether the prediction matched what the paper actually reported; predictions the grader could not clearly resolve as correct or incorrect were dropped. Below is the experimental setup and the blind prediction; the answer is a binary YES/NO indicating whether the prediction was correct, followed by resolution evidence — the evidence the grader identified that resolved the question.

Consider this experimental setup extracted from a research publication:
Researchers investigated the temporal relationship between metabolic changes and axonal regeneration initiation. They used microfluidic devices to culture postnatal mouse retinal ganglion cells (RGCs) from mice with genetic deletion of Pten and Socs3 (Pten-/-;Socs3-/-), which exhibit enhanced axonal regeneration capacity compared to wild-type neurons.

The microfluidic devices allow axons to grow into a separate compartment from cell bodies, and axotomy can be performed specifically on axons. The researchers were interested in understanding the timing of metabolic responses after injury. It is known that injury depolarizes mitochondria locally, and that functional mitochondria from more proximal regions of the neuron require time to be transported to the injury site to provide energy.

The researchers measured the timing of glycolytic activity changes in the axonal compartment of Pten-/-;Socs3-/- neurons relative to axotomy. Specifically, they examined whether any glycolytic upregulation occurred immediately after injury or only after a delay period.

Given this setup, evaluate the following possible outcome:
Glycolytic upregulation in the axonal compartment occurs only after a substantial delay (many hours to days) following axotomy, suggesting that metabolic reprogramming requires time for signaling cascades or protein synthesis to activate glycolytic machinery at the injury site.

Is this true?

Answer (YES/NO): NO